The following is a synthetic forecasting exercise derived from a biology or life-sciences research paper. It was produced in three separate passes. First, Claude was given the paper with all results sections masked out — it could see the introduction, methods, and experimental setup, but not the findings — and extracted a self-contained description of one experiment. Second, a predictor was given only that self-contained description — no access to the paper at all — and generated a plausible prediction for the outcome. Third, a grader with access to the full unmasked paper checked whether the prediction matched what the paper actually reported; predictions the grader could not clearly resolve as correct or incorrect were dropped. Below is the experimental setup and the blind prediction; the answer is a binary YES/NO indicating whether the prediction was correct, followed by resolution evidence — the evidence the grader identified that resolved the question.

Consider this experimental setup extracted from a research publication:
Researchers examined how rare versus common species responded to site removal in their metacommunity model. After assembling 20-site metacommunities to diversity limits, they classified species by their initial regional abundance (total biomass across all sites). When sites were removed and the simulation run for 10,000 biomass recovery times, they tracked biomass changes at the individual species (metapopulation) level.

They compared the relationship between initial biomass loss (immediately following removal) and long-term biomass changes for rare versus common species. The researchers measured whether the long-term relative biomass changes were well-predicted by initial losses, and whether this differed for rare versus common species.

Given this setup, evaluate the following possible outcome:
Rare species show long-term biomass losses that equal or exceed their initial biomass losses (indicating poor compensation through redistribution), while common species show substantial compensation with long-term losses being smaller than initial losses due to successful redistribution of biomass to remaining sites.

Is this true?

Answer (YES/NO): NO